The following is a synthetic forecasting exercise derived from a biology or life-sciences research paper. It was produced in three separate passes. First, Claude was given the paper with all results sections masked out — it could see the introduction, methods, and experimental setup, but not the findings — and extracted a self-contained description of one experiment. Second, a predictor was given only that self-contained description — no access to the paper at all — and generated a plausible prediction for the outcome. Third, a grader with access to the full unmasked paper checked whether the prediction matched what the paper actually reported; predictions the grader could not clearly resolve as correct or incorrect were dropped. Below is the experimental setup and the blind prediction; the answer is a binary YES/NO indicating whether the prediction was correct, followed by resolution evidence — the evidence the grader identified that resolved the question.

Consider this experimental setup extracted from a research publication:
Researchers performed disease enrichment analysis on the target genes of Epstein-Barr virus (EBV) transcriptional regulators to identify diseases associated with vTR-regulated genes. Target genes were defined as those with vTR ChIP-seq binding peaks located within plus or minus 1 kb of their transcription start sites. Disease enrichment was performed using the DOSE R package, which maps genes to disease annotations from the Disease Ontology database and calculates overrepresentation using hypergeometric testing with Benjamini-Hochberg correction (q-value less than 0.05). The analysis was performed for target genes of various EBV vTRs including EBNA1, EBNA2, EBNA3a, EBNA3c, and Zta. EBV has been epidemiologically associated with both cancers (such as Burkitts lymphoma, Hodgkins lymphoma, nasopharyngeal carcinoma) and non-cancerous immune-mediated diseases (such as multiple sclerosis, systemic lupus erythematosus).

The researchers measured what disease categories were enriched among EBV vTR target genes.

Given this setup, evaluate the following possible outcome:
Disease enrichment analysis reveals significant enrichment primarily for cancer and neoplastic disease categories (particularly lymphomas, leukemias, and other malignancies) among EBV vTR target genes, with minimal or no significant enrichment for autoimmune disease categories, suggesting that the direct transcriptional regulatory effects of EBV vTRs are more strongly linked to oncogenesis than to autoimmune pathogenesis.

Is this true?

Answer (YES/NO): NO